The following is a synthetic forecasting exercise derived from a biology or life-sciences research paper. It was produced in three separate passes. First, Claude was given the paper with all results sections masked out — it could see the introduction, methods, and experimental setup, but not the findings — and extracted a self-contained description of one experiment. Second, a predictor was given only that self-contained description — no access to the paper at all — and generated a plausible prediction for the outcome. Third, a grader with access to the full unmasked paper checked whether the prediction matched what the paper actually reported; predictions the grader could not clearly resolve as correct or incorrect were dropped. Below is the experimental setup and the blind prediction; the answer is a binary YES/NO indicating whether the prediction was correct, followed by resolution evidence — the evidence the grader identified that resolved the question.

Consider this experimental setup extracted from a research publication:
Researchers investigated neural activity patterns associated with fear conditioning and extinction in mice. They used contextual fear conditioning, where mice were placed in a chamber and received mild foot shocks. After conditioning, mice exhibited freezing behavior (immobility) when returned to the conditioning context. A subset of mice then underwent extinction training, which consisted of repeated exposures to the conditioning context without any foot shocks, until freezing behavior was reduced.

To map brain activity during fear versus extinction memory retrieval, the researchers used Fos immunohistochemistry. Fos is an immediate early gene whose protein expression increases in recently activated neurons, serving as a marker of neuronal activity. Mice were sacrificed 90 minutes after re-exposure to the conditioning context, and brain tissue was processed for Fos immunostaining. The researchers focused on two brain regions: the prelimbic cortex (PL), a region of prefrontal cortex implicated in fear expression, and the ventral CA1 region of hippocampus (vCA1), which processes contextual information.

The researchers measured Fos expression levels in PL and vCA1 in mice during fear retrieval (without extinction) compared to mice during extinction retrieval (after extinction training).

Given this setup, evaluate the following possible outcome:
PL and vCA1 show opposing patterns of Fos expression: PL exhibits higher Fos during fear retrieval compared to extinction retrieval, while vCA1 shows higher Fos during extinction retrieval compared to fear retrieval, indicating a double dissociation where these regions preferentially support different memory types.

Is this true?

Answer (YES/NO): YES